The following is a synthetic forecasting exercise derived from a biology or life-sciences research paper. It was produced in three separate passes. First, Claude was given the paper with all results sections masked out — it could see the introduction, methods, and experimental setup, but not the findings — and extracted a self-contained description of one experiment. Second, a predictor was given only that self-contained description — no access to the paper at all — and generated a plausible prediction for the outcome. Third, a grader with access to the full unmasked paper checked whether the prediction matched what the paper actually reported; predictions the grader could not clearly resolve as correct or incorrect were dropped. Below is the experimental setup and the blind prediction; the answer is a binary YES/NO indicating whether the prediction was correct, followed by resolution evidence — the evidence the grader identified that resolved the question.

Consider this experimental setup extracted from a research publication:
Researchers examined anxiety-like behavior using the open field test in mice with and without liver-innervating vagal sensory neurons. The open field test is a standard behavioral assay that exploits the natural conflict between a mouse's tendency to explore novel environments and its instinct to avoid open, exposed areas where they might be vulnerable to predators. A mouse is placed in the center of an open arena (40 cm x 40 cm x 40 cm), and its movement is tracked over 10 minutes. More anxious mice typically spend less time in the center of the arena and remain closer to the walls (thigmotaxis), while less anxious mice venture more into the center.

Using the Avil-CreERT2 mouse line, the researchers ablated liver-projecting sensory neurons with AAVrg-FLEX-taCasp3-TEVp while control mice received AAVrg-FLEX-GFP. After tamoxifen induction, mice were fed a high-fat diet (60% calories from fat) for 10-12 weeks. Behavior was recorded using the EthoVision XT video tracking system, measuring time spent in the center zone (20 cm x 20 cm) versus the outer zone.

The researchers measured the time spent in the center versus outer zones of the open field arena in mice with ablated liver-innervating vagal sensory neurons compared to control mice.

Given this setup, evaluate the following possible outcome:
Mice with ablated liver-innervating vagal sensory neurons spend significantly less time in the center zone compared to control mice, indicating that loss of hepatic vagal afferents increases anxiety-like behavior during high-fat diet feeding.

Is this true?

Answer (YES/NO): NO